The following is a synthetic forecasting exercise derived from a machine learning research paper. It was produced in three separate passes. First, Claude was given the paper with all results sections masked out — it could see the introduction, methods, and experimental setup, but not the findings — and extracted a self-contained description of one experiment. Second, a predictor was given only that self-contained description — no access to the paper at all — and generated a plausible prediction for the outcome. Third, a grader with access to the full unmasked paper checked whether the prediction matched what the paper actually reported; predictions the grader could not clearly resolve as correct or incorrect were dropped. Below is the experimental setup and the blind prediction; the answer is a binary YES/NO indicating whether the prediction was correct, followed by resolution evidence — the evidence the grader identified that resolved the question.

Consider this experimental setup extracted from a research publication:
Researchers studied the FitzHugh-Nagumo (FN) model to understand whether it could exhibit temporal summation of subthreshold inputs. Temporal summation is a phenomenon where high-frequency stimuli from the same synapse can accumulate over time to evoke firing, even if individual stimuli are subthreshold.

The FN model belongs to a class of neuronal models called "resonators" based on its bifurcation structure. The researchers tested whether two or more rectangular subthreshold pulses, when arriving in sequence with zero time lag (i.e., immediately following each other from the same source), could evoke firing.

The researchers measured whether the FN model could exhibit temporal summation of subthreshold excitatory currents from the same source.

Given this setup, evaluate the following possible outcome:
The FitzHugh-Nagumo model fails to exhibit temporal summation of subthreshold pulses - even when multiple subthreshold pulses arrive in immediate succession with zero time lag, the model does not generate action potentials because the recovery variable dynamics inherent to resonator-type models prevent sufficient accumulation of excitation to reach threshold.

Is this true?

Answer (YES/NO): YES